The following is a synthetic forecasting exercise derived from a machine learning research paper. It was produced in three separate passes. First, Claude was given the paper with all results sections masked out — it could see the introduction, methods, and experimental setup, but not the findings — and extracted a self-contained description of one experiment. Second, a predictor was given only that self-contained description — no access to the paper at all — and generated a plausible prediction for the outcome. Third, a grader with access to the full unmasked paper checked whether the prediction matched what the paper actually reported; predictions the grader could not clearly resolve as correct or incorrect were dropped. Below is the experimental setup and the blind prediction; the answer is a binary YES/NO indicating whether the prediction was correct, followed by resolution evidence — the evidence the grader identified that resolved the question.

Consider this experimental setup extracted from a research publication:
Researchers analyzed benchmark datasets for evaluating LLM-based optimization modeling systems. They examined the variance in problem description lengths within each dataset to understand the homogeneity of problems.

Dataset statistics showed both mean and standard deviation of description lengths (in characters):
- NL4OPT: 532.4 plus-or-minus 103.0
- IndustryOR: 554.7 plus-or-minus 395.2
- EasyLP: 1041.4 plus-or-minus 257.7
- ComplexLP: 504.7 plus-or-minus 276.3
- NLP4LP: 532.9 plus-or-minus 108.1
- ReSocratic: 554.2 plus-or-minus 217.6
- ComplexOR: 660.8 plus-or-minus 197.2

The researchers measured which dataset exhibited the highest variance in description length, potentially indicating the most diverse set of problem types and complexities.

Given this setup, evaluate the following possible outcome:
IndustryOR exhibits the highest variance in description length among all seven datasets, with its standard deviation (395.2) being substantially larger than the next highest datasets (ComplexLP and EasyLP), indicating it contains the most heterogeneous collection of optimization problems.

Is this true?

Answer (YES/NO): YES